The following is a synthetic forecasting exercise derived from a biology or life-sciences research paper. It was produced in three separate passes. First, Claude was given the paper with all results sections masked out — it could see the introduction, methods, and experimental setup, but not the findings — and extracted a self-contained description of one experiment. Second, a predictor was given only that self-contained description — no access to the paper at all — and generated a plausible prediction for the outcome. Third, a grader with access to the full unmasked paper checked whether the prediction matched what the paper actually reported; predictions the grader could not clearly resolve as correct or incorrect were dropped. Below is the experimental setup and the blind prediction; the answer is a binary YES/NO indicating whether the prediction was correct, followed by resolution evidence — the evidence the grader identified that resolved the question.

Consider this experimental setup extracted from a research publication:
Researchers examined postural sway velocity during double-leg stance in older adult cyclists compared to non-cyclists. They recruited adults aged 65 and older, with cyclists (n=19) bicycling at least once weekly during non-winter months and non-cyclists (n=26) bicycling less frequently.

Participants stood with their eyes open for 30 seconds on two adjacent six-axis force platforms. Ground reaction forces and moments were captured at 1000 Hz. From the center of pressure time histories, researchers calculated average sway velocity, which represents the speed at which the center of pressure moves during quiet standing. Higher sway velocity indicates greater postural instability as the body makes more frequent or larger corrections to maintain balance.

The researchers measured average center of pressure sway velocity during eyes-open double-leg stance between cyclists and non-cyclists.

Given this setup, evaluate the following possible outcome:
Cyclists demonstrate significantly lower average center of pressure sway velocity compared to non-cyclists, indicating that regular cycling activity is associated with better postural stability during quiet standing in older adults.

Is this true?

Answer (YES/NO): YES